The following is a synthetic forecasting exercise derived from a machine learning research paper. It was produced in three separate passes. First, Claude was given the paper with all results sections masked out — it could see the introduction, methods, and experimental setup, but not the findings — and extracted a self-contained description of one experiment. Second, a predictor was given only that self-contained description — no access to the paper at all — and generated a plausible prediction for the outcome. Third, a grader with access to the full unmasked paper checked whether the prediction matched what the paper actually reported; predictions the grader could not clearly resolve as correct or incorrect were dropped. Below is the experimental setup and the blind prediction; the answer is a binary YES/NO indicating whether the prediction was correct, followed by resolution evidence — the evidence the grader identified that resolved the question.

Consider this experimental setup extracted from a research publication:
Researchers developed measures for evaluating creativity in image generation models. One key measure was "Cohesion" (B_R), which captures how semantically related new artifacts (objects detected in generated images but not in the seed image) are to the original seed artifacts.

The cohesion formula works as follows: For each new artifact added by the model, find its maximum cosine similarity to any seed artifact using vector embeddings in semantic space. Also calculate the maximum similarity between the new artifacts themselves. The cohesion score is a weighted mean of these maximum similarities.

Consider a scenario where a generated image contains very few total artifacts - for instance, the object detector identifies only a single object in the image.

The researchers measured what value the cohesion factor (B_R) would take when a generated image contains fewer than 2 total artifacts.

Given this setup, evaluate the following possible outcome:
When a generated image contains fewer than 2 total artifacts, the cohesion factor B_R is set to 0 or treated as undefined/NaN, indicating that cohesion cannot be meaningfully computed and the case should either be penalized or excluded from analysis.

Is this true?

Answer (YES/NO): YES